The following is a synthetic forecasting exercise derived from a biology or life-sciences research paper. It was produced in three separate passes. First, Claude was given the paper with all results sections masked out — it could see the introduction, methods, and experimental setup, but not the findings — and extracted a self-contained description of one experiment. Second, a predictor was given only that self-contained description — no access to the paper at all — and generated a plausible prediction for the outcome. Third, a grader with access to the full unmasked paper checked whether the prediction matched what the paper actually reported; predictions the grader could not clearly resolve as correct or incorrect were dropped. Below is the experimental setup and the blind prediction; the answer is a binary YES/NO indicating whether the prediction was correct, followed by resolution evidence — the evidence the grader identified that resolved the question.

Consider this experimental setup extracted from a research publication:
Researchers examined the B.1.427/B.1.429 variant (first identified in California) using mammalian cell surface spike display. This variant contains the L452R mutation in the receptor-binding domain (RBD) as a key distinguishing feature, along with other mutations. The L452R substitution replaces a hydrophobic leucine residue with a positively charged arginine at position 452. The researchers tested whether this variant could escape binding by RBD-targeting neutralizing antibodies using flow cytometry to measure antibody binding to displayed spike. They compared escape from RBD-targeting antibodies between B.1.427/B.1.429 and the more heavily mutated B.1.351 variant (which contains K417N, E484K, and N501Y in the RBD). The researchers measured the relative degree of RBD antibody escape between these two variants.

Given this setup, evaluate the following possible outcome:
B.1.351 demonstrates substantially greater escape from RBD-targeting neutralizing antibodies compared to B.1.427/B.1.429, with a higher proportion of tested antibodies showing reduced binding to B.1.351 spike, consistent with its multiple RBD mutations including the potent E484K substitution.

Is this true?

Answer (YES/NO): YES